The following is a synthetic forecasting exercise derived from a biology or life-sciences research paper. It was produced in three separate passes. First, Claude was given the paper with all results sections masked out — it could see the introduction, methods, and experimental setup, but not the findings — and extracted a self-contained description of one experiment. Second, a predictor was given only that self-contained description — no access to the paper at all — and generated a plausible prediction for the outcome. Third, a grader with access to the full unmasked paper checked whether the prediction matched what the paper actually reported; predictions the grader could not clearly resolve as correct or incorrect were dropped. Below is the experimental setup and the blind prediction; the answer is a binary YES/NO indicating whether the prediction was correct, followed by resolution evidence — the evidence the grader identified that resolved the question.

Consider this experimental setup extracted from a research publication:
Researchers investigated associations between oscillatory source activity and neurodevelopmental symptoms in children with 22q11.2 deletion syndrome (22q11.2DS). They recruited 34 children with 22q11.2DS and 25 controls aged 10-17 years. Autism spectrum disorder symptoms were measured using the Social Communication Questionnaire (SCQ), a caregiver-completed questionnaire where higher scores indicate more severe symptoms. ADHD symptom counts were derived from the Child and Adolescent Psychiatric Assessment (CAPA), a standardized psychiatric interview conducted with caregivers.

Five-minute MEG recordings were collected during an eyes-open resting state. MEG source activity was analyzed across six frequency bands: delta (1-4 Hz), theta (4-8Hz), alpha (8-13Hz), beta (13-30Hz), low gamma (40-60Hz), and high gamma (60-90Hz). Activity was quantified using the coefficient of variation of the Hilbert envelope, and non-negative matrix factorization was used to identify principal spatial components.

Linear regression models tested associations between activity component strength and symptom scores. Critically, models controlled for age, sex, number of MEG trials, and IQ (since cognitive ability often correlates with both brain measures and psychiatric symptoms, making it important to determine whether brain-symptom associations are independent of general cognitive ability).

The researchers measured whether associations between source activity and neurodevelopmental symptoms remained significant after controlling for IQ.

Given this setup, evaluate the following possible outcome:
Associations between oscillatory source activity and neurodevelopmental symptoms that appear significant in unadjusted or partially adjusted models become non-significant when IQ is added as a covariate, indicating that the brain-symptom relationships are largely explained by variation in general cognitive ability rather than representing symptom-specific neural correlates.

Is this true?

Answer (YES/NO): NO